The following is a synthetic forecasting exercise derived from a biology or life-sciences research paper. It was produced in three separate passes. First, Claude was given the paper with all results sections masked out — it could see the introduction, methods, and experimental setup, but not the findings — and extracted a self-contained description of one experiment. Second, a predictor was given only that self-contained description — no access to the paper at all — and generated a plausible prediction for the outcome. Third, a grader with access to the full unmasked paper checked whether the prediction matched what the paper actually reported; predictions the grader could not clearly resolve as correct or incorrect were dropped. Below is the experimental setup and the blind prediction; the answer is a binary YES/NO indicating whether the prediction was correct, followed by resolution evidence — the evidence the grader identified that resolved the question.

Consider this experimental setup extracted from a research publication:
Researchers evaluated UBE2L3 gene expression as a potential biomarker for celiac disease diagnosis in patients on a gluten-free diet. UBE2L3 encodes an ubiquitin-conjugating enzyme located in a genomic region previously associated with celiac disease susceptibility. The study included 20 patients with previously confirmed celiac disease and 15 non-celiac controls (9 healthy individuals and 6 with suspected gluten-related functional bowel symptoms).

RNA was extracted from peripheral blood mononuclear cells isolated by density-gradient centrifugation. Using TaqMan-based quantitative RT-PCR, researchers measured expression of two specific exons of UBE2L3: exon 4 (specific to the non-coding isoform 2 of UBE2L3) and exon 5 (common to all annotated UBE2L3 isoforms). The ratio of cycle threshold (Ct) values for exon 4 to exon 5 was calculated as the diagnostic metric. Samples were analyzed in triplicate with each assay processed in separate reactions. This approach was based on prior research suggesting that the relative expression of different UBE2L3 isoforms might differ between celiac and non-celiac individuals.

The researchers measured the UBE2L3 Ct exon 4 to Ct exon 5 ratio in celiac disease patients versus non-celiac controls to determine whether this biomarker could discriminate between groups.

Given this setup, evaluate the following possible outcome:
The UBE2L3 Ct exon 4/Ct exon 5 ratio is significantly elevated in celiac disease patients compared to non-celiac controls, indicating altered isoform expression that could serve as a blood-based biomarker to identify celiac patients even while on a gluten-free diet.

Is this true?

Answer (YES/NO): YES